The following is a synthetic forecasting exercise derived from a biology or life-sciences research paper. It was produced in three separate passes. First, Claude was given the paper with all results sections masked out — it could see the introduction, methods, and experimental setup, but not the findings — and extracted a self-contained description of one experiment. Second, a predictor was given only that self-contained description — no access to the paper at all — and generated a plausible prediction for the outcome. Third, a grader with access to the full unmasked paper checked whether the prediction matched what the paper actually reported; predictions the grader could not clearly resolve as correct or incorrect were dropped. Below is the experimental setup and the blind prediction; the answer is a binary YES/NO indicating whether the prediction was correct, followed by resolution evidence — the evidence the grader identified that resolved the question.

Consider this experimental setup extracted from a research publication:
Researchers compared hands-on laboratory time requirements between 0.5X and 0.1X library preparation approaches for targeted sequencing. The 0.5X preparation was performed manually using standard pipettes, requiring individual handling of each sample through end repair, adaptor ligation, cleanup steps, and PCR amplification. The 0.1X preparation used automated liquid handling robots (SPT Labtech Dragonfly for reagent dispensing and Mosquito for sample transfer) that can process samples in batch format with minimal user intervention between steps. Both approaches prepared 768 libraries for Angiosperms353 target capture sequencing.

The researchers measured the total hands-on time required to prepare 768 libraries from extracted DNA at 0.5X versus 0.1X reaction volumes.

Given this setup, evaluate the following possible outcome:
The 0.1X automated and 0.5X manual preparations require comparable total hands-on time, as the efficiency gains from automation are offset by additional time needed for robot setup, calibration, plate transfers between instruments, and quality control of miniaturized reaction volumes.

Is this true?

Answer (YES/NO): NO